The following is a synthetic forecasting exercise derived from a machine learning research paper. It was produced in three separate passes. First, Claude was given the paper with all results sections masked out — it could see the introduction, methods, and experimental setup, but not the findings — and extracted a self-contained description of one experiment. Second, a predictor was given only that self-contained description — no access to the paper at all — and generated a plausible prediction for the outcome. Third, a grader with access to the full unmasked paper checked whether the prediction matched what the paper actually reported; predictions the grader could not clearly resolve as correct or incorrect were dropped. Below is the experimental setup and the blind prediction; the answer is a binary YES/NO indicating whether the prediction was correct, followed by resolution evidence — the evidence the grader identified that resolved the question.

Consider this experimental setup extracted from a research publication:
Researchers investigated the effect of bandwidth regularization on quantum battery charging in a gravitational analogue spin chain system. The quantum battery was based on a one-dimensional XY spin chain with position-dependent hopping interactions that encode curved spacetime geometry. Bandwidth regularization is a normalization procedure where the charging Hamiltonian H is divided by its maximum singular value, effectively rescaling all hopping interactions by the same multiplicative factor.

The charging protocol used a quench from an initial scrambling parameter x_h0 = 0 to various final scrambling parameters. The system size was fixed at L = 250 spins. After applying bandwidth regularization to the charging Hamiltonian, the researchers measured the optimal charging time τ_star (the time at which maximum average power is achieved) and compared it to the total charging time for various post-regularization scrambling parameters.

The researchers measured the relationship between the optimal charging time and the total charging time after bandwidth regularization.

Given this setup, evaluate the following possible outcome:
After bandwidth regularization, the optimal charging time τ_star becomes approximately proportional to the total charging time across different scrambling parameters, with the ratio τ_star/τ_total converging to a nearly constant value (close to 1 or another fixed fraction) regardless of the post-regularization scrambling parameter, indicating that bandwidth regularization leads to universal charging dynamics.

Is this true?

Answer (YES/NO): YES